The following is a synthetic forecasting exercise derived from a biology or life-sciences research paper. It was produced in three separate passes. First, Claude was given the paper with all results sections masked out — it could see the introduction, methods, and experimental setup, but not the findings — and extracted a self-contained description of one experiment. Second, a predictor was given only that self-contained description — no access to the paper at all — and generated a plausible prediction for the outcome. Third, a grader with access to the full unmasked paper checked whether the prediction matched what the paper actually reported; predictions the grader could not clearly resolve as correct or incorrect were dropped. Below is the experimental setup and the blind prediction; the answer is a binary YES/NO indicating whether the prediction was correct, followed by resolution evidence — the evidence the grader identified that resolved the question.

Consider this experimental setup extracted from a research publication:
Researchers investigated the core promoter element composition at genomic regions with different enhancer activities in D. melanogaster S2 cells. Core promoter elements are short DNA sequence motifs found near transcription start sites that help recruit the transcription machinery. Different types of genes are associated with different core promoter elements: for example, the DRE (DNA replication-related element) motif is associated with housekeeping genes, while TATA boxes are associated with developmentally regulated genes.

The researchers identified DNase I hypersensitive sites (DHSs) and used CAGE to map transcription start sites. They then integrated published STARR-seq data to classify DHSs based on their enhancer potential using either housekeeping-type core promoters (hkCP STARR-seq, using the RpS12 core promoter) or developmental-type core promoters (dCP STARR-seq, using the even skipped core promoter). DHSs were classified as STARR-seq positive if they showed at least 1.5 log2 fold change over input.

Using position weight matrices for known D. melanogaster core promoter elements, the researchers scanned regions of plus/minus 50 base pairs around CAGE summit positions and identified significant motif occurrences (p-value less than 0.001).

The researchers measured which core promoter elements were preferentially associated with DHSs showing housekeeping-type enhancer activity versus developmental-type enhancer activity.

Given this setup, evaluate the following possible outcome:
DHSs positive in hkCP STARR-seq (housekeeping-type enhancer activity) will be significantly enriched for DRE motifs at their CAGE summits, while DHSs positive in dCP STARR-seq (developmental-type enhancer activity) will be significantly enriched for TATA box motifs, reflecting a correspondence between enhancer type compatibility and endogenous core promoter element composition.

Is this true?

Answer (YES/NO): NO